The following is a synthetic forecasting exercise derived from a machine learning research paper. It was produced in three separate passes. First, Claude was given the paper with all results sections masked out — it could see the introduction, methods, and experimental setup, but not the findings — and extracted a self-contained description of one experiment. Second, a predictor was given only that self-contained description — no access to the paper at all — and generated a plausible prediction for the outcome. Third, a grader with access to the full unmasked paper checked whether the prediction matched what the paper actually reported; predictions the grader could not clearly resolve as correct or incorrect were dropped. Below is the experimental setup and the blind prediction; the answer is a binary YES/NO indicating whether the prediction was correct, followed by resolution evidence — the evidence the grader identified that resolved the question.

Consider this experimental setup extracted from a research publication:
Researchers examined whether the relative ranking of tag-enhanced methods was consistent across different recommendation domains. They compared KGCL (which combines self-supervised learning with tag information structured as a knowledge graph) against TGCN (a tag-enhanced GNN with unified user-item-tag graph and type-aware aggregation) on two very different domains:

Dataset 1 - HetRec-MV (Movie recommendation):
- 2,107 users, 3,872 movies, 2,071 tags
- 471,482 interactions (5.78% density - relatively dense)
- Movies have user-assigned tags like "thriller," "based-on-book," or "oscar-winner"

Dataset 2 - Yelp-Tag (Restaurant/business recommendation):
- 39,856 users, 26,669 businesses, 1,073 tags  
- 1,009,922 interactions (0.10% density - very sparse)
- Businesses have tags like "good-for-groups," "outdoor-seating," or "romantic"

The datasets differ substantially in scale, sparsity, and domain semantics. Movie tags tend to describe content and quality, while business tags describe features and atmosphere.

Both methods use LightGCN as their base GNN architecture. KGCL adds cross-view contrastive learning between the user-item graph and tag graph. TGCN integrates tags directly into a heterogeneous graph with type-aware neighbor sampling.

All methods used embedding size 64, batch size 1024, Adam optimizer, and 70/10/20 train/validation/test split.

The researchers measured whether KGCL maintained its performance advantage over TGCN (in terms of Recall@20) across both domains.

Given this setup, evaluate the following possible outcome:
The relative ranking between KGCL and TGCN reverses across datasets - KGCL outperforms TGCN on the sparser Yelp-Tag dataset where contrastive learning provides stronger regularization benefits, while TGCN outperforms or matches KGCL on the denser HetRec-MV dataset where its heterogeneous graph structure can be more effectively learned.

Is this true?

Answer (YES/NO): NO